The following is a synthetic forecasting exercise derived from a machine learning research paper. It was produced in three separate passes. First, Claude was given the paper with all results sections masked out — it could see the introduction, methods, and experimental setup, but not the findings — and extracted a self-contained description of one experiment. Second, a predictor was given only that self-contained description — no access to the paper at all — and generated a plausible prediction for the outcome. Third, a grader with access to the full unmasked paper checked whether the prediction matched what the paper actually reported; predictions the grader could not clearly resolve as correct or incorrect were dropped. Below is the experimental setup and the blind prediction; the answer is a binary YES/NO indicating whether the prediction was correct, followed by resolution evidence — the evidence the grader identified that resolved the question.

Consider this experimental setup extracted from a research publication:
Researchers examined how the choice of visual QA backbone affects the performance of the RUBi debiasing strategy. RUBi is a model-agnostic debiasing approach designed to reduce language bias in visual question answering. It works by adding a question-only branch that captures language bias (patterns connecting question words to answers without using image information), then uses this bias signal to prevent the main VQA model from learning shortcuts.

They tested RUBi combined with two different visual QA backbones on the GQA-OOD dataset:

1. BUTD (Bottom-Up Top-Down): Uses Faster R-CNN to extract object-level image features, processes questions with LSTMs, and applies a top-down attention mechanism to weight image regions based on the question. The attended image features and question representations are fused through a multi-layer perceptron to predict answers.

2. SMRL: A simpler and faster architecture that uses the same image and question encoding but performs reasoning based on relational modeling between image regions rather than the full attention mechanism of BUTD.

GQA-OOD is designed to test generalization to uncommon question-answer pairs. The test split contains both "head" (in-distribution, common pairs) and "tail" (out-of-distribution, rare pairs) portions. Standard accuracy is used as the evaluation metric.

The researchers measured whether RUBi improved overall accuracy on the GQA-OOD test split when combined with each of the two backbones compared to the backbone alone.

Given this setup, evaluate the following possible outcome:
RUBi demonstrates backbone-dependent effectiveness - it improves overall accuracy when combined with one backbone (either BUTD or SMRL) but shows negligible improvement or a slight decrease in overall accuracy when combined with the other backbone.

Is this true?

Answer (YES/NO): YES